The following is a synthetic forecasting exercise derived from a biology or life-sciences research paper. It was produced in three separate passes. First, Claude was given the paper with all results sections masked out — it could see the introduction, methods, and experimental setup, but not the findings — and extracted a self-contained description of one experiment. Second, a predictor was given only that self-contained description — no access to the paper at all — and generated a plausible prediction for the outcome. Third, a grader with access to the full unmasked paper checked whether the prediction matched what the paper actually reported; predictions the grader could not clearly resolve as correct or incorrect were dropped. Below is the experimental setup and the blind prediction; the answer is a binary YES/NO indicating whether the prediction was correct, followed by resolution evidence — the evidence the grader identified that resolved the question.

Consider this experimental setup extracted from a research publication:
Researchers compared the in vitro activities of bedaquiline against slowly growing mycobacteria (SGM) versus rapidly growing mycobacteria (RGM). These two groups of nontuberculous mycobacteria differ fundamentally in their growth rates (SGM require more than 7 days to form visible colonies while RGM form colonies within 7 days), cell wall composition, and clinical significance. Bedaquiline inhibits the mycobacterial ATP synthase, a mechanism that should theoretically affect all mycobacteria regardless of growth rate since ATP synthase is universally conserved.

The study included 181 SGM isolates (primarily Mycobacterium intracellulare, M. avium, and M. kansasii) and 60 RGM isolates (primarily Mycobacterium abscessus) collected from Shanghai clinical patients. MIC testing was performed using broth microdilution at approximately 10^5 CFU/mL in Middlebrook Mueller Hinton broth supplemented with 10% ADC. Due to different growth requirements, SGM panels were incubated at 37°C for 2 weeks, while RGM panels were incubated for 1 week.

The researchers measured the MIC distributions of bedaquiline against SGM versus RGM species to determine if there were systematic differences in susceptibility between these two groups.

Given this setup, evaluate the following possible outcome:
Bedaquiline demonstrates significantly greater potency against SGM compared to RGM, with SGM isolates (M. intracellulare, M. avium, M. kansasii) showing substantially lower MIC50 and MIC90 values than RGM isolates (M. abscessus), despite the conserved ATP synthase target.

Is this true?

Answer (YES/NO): NO